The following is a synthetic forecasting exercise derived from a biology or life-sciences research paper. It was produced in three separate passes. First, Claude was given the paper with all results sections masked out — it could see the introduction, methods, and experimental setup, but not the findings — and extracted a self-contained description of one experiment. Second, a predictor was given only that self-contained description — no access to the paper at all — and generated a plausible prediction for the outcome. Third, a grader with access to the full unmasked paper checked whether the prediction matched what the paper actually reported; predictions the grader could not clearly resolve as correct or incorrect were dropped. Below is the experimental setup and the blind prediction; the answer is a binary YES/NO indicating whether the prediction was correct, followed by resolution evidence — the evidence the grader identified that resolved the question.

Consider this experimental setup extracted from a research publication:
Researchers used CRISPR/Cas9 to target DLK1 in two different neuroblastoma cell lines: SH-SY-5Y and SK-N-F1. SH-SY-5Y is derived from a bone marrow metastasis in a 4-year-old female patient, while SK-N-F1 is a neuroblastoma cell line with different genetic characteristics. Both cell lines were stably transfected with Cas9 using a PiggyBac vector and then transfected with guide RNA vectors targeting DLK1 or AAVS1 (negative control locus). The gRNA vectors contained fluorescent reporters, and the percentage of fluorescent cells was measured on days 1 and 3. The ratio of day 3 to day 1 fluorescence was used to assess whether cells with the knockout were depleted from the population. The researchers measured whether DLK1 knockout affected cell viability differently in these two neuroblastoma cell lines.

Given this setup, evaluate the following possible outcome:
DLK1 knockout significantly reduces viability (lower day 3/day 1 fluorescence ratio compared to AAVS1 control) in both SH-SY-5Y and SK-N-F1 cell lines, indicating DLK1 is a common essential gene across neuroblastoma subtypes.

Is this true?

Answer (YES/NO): YES